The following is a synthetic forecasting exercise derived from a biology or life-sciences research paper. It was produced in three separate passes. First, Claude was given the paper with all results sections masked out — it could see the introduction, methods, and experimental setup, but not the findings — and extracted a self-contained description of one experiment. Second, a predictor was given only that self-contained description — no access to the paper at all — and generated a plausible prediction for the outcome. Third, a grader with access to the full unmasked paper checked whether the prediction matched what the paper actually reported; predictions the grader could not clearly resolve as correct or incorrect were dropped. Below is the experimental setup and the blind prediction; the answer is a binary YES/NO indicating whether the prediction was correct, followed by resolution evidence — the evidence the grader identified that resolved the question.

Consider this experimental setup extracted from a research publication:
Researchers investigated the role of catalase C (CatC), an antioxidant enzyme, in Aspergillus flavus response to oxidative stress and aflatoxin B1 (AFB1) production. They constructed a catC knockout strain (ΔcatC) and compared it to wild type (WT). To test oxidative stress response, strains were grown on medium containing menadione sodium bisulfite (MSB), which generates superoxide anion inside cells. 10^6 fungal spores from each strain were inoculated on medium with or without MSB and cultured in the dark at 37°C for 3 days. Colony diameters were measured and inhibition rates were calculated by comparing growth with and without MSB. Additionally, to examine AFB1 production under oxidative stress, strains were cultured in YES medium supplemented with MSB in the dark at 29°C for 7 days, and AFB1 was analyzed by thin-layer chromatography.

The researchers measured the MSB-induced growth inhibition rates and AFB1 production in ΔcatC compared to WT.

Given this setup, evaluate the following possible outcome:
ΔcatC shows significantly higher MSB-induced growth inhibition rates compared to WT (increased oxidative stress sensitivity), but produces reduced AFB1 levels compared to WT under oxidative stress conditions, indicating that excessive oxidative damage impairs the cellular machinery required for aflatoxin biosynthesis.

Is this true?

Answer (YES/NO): NO